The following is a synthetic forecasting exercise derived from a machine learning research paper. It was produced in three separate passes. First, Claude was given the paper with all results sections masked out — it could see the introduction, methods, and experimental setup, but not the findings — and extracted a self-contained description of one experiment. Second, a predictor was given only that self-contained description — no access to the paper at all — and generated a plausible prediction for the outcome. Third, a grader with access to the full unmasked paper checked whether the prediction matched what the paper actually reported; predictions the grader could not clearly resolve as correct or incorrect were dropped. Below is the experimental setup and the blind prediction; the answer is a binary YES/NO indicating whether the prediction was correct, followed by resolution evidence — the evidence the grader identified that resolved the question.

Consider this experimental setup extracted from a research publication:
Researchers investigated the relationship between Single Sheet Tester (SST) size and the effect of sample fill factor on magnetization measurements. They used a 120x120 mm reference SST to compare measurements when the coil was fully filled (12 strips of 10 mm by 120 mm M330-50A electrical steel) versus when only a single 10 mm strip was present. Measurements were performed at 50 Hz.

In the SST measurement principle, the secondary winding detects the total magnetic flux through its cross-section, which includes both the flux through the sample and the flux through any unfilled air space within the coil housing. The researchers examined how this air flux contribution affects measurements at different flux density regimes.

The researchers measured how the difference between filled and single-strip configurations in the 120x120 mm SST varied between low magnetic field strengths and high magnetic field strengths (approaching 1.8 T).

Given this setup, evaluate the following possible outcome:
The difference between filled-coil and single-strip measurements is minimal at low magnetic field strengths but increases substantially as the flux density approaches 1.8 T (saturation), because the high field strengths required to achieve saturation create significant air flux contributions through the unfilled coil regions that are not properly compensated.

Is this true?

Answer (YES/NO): YES